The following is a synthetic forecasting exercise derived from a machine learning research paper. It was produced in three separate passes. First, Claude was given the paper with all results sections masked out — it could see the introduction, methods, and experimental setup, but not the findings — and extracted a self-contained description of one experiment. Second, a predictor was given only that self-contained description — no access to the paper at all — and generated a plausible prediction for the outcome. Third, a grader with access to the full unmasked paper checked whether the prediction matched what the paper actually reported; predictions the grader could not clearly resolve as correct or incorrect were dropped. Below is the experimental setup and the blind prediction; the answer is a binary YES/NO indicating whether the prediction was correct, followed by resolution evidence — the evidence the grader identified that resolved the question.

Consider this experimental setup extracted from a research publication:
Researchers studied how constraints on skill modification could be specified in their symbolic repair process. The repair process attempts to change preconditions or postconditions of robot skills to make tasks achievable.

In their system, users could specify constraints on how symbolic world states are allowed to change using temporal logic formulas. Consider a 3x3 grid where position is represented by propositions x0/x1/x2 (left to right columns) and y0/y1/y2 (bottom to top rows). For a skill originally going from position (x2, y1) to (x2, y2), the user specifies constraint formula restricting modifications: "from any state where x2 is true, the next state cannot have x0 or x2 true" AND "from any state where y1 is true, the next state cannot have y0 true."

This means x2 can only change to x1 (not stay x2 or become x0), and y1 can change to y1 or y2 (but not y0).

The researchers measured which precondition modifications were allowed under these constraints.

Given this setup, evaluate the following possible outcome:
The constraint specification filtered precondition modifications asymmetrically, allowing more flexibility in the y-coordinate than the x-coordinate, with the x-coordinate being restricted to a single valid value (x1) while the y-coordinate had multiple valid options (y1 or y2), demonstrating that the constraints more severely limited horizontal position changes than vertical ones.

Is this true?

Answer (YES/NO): YES